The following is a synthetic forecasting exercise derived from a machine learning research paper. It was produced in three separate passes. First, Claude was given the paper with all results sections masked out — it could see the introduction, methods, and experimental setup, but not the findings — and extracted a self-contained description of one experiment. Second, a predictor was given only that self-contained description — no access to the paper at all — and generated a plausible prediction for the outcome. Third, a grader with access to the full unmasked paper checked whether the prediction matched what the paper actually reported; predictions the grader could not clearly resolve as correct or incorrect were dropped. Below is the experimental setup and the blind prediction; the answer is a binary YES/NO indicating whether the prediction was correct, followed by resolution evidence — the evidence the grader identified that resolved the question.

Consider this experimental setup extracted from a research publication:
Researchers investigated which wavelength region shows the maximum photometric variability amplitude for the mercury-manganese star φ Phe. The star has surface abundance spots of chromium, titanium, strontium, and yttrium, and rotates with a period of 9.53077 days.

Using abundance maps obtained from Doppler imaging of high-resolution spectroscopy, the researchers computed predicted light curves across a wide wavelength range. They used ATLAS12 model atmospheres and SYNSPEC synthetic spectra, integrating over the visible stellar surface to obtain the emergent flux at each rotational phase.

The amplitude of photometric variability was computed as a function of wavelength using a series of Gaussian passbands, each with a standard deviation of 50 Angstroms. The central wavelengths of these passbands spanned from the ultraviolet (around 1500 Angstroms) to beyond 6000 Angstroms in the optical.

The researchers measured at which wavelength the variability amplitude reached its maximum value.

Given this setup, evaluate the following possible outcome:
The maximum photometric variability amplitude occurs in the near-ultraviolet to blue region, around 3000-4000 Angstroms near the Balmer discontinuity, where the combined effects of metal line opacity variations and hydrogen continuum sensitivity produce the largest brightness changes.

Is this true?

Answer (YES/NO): NO